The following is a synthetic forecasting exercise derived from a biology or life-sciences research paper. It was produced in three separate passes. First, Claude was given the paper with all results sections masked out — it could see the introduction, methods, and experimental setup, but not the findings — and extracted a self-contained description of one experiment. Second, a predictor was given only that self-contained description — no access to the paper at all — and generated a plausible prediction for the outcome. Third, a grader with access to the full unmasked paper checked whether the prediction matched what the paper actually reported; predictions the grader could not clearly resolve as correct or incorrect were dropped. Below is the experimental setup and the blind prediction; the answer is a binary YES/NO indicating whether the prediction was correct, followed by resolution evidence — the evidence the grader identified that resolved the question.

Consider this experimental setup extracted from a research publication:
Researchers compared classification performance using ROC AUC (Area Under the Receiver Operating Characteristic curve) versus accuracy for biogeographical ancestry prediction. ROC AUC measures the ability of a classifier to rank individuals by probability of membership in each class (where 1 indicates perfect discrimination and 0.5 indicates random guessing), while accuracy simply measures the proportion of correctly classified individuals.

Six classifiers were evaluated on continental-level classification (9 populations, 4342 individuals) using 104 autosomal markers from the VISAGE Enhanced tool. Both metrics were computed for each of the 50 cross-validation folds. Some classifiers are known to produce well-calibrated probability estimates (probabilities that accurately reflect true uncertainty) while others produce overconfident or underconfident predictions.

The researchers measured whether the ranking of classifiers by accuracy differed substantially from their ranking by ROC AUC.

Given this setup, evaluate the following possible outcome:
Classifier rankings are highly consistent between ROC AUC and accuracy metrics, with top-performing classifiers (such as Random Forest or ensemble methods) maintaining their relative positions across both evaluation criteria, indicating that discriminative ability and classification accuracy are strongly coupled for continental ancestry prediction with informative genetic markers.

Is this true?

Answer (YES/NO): NO